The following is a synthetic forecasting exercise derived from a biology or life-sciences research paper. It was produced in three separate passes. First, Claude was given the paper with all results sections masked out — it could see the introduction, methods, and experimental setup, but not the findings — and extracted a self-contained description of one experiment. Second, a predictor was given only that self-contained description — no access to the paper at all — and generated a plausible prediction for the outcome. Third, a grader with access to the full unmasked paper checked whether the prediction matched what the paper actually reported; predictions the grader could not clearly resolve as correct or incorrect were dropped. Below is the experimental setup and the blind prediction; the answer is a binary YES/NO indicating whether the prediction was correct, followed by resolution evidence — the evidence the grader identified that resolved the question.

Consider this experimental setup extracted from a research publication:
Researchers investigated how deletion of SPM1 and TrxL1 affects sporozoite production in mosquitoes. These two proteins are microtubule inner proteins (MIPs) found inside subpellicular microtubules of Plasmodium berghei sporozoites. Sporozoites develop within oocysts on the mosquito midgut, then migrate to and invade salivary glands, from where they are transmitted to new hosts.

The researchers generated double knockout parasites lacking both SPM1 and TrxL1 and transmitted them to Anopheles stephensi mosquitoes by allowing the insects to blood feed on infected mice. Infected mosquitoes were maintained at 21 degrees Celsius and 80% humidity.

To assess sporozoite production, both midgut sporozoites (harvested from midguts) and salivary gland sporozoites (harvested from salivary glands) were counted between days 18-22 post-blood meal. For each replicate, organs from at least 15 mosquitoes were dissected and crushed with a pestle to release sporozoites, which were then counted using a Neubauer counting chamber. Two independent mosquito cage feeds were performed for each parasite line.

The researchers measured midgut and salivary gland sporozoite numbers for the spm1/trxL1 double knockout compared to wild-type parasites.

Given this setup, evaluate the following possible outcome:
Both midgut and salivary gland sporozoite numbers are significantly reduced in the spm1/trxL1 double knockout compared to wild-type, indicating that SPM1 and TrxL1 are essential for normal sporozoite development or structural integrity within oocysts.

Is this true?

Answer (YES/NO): NO